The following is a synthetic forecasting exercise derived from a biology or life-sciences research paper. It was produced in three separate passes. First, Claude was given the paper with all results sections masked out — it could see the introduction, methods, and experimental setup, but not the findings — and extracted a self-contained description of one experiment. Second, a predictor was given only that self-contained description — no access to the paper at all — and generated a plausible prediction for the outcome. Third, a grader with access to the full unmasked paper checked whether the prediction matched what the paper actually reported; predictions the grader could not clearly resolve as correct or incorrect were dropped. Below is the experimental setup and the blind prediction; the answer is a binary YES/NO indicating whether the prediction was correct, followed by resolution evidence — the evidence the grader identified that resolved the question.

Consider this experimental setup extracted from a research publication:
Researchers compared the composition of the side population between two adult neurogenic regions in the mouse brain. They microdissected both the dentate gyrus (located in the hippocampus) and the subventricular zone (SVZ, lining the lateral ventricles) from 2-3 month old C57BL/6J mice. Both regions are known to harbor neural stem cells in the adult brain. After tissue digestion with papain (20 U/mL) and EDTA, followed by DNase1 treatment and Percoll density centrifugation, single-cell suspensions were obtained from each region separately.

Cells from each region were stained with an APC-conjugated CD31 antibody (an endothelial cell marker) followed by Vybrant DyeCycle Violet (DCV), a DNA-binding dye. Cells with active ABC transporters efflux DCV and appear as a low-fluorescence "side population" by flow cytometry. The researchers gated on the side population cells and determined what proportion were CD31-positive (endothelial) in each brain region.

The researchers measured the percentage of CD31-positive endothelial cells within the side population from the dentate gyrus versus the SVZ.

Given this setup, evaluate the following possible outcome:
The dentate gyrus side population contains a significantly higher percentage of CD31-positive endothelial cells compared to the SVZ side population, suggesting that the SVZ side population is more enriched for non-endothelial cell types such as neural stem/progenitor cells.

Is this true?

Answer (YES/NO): NO